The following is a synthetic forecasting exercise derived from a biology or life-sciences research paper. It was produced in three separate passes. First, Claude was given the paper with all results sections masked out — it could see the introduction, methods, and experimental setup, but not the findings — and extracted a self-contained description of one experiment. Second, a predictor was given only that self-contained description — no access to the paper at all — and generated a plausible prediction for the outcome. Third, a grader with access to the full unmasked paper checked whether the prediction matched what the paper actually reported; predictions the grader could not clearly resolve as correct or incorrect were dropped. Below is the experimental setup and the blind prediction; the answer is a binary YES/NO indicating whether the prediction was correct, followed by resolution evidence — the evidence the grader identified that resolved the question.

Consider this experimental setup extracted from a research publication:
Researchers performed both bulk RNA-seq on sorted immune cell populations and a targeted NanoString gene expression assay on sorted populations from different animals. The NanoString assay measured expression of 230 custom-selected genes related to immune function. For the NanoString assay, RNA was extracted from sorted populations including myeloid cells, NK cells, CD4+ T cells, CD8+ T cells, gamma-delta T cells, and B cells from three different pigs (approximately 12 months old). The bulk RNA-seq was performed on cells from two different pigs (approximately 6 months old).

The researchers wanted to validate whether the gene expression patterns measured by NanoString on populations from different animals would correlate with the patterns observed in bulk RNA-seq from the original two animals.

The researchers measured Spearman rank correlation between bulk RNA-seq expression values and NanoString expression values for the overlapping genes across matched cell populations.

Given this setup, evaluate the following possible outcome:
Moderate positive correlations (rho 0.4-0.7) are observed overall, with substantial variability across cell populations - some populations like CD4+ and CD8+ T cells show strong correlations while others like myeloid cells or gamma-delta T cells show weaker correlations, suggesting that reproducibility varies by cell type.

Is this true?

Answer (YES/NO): NO